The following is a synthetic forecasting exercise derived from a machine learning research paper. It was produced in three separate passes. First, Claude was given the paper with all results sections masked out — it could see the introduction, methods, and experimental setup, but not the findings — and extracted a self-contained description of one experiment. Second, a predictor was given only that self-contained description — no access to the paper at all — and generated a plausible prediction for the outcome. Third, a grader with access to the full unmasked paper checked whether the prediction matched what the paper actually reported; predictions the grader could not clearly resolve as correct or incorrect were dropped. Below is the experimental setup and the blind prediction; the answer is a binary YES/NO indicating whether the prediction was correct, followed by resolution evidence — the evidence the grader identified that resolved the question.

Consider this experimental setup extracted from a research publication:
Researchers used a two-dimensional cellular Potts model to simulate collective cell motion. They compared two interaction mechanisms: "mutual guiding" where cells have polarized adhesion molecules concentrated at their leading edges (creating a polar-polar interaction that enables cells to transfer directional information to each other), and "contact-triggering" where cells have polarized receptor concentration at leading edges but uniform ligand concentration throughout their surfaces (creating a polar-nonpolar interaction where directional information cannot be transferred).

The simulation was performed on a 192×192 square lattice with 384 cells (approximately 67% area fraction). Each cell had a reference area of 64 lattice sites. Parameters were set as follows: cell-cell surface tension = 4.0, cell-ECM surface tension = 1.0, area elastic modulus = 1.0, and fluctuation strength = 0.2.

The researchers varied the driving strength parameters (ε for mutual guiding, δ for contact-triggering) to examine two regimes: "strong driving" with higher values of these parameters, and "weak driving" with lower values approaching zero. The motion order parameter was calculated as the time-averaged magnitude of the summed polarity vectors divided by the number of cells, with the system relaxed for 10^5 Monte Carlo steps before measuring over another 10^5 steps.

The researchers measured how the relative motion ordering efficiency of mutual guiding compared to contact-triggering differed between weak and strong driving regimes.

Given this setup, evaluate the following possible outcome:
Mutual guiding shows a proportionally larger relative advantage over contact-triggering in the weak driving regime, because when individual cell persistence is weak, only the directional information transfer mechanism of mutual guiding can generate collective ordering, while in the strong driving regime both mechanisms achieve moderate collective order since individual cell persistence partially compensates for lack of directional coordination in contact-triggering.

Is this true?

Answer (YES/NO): NO